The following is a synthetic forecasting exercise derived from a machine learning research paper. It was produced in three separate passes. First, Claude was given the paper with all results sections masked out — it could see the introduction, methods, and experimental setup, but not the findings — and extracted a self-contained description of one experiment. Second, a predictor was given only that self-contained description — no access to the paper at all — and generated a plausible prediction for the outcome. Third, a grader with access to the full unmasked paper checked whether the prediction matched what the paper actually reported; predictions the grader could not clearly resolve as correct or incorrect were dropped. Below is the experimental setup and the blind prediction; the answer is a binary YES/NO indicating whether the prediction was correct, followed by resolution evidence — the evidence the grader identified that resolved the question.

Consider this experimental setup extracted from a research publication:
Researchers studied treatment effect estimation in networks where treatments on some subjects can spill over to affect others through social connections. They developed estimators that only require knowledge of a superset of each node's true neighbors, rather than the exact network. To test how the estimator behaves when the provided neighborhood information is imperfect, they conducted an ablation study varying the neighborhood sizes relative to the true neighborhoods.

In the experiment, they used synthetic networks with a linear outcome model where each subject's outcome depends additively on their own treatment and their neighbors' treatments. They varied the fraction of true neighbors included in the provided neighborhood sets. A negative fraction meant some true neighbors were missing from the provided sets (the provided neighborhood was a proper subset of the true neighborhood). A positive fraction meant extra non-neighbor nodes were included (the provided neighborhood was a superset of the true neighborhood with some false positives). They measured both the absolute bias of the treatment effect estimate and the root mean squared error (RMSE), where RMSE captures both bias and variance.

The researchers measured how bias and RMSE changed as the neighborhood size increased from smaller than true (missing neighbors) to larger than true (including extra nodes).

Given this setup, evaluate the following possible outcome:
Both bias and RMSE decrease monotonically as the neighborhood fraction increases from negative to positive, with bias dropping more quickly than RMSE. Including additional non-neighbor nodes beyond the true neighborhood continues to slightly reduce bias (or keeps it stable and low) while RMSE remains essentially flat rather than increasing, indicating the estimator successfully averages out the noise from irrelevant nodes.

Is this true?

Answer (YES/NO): NO